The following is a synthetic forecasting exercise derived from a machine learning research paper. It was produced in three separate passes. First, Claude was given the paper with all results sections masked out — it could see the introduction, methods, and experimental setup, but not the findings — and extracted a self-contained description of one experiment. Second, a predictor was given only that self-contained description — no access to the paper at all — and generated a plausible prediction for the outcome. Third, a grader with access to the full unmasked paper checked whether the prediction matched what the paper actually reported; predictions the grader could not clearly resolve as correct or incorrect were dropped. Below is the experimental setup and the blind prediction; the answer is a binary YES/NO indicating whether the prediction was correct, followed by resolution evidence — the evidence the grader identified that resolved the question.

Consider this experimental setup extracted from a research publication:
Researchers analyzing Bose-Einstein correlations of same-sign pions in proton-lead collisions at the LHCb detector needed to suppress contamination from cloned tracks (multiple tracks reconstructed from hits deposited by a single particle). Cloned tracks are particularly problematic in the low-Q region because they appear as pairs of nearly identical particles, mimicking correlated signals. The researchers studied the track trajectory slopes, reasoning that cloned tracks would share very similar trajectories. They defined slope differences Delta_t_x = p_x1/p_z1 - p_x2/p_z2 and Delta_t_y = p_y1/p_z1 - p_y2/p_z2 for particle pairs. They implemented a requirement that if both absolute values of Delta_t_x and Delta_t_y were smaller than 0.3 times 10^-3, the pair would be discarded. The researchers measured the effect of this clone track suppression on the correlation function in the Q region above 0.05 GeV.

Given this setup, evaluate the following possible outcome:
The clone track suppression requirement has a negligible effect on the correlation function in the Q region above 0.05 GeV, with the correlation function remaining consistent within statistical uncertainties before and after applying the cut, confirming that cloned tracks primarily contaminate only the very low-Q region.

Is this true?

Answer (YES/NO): YES